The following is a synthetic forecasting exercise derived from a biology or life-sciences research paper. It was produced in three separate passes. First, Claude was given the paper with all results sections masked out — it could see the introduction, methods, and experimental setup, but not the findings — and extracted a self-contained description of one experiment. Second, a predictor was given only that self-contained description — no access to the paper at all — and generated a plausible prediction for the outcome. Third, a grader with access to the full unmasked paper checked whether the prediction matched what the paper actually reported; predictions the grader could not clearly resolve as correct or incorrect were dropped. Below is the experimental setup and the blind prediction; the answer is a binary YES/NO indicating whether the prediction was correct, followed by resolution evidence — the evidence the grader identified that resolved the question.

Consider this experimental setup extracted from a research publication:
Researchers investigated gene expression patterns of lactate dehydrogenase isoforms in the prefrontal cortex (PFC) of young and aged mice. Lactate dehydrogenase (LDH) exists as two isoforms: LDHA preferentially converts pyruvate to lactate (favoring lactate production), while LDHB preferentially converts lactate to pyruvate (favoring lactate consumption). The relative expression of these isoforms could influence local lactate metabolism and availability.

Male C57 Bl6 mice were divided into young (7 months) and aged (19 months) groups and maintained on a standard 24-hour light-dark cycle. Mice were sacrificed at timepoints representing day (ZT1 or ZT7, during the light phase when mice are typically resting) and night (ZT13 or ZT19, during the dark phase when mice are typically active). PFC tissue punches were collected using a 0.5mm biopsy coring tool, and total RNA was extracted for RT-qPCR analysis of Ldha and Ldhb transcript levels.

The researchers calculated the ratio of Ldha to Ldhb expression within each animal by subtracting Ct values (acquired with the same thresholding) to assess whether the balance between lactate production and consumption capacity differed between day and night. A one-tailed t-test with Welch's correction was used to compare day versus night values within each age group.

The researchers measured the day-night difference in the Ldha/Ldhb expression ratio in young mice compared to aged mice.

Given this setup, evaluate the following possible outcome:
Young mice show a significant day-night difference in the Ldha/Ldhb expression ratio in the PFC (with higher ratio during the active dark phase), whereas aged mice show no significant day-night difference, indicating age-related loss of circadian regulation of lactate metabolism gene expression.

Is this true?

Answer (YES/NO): NO